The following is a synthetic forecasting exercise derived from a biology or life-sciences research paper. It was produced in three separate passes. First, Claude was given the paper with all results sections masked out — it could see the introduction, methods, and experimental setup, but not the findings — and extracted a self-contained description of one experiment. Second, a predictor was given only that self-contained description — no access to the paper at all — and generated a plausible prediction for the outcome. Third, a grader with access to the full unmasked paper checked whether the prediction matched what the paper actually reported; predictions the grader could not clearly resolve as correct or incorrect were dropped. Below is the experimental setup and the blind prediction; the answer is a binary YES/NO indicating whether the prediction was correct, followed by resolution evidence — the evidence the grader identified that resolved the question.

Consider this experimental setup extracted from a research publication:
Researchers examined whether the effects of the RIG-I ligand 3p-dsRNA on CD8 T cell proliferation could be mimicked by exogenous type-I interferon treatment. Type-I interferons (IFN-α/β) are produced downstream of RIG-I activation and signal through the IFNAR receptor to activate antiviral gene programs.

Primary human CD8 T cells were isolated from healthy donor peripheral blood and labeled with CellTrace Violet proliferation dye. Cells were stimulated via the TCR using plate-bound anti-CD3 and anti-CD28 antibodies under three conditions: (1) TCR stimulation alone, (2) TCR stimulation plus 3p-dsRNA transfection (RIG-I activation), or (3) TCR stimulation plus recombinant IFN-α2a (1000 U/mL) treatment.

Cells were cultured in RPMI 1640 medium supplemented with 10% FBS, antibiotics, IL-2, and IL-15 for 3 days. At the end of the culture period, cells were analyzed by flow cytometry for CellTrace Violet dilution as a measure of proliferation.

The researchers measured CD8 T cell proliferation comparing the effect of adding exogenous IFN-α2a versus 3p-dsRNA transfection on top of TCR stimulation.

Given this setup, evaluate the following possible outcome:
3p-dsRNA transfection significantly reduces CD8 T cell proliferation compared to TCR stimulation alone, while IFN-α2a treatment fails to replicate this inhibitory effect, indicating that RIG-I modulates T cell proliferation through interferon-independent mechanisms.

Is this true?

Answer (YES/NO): NO